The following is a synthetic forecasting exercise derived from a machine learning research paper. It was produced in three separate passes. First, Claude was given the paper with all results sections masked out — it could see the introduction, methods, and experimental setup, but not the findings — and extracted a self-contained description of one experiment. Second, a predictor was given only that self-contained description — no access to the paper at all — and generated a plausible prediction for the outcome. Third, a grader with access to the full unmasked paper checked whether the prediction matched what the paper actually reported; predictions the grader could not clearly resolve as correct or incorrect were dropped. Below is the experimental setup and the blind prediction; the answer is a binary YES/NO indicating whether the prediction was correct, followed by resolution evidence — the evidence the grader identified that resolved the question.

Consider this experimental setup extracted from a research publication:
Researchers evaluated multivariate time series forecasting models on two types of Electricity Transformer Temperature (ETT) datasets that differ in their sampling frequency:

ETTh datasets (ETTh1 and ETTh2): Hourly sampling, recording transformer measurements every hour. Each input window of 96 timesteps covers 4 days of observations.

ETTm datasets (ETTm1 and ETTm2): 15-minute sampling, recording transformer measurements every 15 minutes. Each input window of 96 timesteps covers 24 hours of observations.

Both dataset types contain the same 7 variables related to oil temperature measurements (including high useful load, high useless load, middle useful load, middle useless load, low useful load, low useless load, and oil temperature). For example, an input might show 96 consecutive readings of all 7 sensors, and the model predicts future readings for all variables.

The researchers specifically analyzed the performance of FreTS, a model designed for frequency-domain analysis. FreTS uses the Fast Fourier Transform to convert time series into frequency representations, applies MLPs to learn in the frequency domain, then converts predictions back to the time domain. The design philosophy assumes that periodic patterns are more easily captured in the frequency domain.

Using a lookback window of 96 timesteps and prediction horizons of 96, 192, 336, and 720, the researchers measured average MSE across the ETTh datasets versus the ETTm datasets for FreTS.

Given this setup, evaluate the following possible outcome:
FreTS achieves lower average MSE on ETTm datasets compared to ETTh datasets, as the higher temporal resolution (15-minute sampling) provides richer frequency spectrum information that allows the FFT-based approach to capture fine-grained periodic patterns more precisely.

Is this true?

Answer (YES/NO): YES